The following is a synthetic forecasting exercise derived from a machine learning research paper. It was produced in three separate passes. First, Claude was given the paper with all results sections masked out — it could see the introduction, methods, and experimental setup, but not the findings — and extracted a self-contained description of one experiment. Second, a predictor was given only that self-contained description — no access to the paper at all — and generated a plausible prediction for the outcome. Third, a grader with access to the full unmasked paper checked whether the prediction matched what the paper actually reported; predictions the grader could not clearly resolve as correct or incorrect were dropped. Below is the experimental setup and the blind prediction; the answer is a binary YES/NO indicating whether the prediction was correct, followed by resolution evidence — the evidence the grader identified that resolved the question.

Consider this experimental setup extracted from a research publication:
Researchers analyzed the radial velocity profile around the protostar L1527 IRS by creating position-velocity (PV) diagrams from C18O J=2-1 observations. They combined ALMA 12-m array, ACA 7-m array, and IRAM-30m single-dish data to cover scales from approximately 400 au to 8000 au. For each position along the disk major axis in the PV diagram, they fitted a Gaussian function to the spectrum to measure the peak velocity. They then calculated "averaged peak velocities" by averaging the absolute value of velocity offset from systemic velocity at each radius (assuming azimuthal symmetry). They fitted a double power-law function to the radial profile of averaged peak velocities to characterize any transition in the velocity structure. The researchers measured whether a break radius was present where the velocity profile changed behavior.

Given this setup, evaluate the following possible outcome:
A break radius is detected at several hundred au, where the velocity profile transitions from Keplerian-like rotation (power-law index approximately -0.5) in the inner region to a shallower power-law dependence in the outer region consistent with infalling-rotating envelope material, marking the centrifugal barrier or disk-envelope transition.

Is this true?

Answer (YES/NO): NO